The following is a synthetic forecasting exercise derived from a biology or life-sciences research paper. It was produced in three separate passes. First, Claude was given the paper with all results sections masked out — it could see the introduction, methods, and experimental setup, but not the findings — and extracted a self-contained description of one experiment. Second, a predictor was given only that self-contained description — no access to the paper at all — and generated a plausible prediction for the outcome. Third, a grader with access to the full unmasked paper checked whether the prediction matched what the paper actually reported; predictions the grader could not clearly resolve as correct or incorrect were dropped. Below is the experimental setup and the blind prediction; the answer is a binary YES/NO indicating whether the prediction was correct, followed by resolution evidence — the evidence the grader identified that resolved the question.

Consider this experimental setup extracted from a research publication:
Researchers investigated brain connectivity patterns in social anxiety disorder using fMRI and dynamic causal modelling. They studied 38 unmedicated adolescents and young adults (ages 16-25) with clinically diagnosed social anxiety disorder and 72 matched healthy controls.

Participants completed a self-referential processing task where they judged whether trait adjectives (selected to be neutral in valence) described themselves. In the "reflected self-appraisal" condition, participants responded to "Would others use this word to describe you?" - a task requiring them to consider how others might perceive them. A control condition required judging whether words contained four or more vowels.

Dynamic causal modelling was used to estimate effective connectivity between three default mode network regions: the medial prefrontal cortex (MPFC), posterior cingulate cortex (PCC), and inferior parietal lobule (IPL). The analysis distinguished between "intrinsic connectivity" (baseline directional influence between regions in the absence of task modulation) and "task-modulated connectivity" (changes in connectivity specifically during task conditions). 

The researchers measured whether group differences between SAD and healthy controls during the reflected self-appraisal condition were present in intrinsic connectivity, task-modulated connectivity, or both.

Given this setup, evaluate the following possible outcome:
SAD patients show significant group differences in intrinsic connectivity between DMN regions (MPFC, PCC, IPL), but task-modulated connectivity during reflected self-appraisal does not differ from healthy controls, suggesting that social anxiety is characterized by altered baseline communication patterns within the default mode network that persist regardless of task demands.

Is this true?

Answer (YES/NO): NO